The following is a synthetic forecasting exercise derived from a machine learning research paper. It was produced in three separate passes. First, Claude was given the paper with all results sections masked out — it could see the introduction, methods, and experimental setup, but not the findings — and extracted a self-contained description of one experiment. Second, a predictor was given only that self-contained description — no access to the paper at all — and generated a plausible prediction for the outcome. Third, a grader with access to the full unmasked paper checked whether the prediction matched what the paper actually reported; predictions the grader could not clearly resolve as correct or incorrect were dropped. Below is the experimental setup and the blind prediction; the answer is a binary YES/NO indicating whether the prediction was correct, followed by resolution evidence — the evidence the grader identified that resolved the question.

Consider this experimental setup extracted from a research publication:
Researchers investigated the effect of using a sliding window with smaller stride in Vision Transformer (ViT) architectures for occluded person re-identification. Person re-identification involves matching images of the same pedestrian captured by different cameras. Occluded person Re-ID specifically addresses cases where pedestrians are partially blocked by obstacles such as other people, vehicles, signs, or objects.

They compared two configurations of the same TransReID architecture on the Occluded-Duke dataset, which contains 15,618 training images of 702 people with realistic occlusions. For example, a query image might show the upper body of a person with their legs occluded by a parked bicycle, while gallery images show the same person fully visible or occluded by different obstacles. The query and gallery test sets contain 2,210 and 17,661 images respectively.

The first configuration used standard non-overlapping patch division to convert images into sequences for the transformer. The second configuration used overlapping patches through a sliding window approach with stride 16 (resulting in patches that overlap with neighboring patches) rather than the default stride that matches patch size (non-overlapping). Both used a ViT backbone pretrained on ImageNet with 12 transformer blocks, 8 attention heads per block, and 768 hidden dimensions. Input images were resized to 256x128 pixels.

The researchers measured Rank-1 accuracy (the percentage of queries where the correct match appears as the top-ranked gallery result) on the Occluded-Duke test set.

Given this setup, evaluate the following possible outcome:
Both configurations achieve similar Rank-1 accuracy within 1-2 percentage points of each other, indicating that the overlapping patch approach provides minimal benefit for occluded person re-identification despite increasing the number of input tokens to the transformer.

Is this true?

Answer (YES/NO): NO